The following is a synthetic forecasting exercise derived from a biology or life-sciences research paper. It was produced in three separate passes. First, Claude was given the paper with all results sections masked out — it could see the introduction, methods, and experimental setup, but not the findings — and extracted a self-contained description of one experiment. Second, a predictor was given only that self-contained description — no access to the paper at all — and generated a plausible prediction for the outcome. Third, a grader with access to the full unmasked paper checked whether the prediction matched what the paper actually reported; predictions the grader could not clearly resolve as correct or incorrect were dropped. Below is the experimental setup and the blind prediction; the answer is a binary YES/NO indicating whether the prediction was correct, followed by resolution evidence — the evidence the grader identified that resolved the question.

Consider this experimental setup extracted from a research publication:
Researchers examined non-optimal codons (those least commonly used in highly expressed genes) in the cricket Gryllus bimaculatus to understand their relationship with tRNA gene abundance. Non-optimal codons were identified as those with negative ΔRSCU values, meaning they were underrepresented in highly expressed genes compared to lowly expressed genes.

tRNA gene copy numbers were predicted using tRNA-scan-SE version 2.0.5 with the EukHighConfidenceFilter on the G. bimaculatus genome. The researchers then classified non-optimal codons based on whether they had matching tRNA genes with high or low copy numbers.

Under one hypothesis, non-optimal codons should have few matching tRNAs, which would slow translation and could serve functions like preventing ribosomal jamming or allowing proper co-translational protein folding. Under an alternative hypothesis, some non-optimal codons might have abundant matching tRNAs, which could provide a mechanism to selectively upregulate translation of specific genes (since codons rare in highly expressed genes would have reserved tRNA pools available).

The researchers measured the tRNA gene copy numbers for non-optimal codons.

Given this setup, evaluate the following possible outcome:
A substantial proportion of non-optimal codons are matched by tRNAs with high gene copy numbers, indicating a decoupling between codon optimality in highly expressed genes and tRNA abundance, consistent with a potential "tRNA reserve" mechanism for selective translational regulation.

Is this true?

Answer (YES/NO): YES